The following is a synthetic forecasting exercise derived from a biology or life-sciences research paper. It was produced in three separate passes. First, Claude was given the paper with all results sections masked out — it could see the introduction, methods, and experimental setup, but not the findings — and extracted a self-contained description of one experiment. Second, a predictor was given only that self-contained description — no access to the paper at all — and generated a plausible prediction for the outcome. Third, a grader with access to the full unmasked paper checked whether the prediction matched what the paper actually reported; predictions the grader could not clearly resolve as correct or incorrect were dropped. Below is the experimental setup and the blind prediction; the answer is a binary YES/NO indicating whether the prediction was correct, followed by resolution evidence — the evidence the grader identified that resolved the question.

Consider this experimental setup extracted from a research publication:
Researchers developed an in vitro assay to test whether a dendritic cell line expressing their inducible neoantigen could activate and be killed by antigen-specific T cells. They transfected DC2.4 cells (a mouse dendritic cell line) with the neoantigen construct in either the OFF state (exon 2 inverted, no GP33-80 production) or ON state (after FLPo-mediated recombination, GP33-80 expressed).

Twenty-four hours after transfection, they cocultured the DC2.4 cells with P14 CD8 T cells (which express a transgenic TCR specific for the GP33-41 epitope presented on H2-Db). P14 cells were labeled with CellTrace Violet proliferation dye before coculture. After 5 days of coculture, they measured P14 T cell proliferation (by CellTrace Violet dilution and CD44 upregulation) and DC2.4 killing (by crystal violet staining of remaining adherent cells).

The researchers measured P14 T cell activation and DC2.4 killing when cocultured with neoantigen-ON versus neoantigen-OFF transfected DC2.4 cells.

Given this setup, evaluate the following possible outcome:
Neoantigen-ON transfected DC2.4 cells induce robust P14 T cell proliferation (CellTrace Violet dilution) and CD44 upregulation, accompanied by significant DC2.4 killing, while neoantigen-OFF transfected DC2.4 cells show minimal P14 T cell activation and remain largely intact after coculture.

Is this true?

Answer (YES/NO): YES